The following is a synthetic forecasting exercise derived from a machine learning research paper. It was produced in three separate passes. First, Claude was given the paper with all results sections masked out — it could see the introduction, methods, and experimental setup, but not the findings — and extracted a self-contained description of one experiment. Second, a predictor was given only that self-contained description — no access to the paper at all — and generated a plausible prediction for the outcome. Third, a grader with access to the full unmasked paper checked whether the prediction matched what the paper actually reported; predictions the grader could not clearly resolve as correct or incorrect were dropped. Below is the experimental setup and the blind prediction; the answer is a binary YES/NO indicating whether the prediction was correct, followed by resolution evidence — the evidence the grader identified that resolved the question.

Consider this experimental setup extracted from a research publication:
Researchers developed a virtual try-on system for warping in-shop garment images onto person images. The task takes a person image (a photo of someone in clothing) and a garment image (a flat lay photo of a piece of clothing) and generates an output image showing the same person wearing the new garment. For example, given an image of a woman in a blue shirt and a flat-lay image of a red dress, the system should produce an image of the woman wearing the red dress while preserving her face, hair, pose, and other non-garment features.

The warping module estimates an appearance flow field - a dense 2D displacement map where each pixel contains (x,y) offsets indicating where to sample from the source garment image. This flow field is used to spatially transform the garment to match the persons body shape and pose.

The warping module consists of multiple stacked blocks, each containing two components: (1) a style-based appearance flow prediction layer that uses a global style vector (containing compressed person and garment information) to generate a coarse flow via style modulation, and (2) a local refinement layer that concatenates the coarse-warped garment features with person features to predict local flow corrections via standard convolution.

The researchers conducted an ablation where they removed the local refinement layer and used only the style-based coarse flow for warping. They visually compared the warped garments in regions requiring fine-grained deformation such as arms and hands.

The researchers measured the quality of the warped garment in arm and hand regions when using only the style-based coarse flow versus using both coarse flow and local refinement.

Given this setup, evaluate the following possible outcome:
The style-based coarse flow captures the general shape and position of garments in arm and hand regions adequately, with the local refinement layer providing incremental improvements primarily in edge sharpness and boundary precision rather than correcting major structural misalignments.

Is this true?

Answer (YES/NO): NO